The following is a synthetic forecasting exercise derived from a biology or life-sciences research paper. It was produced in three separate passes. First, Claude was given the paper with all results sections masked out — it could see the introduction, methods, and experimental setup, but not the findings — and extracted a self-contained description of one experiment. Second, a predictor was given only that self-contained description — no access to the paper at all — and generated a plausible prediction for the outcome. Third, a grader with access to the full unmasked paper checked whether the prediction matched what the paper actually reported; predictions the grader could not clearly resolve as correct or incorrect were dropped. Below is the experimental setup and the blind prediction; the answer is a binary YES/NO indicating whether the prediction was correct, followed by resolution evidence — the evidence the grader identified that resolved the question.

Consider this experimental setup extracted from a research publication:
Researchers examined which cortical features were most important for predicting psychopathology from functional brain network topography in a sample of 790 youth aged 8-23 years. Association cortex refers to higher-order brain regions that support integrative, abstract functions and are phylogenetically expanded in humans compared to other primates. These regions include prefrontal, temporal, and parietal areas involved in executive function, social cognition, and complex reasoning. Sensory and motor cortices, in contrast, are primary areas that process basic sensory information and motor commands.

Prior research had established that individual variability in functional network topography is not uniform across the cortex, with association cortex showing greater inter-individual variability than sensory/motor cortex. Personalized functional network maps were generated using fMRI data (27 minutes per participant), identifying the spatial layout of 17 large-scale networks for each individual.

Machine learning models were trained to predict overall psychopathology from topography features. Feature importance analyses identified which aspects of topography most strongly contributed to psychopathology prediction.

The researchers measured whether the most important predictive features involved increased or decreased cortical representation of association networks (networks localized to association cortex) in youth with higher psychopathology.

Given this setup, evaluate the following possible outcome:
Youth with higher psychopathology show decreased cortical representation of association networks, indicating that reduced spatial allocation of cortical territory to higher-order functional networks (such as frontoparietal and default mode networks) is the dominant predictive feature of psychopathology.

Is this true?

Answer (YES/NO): YES